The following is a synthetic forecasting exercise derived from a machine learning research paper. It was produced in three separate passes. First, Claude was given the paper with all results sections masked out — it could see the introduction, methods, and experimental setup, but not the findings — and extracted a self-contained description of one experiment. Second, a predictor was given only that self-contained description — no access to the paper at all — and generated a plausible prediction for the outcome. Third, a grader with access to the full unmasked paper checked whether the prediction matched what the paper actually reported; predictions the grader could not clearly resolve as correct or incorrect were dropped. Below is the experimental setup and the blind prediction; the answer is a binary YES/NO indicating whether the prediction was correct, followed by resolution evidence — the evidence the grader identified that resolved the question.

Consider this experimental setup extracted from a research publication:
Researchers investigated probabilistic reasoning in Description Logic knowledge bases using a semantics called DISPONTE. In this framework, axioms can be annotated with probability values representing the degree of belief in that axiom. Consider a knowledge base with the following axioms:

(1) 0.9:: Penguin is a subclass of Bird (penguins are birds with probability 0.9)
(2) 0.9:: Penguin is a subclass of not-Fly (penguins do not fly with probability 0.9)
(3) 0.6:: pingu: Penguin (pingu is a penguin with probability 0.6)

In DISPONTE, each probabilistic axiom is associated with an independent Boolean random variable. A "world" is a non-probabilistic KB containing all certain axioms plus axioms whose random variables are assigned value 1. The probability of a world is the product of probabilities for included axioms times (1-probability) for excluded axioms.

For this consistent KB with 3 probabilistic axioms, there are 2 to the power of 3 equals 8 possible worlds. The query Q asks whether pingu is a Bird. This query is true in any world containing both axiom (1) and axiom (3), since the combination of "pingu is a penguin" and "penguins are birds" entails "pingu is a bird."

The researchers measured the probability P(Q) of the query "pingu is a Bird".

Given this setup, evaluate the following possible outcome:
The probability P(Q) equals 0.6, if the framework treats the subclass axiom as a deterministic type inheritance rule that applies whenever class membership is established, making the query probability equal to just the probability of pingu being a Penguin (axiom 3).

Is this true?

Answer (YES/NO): NO